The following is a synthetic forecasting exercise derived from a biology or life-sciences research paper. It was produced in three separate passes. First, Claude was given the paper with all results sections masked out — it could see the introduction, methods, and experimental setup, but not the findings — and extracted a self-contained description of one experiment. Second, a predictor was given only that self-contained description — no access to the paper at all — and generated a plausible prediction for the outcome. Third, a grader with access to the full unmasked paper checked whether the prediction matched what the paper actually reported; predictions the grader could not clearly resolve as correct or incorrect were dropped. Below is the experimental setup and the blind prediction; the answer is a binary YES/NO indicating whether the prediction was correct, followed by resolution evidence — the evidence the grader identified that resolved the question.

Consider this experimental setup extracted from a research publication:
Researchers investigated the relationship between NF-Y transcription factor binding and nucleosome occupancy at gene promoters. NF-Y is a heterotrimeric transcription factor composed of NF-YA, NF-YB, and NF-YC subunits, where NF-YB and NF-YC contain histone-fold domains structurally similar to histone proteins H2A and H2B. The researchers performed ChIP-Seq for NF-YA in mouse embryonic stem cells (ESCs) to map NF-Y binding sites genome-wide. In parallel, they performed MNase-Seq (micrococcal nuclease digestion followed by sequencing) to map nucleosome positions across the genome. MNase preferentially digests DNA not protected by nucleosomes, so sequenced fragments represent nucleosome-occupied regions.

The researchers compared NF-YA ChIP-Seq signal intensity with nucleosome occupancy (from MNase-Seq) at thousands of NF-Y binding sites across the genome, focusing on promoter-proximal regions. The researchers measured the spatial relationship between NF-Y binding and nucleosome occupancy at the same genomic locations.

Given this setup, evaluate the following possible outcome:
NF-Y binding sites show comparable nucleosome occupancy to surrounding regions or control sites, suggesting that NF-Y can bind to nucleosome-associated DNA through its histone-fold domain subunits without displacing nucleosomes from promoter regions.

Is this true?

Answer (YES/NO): NO